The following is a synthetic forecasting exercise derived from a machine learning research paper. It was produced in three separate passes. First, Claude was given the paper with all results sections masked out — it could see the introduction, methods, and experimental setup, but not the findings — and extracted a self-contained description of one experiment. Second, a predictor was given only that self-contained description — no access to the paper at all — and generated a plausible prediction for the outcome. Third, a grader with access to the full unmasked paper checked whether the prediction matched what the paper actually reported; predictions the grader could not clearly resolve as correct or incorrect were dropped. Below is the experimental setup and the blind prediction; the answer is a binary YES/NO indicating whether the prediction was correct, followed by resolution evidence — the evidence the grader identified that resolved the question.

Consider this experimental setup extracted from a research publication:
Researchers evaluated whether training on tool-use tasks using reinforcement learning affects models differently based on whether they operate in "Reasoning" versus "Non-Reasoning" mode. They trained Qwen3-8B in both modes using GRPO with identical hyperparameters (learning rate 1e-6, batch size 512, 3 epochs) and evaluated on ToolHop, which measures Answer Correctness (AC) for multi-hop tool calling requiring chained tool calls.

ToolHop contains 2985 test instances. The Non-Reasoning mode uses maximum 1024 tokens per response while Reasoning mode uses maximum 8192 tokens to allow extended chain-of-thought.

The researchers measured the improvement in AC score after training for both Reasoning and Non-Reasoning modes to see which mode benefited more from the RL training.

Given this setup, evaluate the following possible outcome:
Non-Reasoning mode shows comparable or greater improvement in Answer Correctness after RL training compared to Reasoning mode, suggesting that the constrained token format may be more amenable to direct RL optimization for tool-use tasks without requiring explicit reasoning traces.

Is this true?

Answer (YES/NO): YES